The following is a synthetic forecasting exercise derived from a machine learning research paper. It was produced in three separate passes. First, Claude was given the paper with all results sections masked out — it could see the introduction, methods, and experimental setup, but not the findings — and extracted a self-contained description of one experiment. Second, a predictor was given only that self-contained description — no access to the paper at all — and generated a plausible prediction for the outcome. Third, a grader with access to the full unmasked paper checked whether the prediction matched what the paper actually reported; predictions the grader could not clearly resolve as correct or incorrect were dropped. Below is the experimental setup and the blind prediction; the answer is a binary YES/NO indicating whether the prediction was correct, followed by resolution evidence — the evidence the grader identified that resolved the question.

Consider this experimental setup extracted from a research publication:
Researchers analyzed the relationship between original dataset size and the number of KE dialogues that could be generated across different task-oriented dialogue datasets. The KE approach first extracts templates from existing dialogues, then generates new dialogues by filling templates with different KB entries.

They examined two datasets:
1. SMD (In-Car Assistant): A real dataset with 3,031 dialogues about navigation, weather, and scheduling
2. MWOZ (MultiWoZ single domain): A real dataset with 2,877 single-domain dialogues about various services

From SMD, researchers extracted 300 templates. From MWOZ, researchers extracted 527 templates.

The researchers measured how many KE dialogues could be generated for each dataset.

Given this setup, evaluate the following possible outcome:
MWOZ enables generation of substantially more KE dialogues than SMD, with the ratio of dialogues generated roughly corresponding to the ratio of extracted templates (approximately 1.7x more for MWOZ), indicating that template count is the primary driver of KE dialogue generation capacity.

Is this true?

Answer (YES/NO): NO